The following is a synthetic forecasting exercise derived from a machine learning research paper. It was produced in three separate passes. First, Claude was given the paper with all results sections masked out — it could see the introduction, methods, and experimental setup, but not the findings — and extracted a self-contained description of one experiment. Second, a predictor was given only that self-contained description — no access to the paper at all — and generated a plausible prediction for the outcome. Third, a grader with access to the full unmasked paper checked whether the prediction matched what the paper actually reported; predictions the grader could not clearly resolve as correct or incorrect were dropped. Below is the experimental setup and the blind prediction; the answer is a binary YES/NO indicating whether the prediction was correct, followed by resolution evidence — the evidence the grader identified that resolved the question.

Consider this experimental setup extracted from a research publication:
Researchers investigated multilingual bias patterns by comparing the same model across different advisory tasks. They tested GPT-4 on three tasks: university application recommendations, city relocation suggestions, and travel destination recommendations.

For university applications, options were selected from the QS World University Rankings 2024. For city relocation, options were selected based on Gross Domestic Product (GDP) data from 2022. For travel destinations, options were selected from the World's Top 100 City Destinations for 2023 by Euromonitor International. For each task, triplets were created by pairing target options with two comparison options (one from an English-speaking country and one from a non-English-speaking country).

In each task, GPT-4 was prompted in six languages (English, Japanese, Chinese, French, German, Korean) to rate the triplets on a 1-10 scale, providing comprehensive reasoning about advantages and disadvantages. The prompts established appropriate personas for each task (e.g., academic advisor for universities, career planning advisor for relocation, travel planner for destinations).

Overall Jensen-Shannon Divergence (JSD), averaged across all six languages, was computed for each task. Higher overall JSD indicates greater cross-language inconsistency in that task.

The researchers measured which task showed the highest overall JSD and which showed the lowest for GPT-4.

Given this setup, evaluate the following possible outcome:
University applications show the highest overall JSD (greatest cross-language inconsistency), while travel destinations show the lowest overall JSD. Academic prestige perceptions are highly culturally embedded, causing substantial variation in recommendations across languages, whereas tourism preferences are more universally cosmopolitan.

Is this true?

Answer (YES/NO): NO